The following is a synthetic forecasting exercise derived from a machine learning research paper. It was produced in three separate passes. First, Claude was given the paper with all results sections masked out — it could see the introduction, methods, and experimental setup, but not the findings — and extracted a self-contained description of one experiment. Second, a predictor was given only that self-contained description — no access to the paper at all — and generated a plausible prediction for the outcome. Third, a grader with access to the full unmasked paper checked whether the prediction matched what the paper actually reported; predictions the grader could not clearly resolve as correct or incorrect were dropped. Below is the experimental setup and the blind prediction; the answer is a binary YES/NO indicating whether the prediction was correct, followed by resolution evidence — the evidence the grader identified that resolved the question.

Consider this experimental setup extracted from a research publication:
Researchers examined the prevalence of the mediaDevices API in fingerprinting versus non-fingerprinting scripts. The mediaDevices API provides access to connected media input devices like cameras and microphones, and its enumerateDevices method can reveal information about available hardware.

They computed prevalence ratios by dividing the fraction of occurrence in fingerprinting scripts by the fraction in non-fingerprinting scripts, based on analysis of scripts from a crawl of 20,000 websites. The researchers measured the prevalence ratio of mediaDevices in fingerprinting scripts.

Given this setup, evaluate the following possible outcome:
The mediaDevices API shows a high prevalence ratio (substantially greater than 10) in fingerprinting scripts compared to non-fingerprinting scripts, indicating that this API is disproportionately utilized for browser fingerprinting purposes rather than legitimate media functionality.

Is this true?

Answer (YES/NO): YES